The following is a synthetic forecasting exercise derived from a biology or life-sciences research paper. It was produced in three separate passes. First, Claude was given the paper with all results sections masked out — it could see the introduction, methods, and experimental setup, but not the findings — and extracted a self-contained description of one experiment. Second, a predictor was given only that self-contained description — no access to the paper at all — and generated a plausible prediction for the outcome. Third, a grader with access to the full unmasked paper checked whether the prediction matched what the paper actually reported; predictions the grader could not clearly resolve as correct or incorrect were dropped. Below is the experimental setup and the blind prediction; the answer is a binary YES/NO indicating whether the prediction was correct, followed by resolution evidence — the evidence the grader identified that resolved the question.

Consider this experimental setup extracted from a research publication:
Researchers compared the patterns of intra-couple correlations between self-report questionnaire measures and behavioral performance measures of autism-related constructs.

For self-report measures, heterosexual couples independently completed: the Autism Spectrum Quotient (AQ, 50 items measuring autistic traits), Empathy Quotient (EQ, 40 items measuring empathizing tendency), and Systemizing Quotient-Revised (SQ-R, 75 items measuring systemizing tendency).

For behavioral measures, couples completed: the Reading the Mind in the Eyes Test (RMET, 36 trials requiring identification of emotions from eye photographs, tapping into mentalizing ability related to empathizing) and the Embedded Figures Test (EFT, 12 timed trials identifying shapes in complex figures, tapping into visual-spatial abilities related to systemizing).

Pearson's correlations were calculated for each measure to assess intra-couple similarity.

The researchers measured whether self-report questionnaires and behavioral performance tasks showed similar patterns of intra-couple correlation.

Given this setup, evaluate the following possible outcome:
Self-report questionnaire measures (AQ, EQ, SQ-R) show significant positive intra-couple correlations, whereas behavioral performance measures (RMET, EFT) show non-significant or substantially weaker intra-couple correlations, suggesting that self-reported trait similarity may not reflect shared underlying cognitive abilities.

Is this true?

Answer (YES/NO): NO